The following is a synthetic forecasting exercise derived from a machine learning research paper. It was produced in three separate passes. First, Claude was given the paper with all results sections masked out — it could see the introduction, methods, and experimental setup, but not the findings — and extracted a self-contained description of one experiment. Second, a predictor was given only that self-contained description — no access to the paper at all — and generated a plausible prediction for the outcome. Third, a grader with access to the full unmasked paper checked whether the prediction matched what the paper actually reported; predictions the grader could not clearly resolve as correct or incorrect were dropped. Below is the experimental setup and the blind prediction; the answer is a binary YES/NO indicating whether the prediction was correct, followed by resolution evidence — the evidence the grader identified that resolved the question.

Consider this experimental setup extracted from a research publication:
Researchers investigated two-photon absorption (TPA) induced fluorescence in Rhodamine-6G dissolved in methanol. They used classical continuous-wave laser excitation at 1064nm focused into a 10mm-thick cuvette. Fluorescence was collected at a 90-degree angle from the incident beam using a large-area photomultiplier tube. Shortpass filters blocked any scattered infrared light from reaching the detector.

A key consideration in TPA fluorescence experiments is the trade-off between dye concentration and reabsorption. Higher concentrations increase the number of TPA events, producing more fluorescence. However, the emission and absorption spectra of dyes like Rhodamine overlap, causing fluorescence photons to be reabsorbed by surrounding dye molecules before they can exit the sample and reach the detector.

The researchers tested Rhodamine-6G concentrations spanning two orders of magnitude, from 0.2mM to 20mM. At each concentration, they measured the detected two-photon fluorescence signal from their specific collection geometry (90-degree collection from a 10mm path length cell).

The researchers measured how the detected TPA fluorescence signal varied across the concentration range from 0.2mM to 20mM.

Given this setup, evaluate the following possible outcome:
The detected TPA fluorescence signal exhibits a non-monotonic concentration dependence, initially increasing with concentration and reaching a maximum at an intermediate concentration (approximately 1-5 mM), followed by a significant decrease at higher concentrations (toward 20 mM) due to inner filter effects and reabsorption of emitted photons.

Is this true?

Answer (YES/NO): YES